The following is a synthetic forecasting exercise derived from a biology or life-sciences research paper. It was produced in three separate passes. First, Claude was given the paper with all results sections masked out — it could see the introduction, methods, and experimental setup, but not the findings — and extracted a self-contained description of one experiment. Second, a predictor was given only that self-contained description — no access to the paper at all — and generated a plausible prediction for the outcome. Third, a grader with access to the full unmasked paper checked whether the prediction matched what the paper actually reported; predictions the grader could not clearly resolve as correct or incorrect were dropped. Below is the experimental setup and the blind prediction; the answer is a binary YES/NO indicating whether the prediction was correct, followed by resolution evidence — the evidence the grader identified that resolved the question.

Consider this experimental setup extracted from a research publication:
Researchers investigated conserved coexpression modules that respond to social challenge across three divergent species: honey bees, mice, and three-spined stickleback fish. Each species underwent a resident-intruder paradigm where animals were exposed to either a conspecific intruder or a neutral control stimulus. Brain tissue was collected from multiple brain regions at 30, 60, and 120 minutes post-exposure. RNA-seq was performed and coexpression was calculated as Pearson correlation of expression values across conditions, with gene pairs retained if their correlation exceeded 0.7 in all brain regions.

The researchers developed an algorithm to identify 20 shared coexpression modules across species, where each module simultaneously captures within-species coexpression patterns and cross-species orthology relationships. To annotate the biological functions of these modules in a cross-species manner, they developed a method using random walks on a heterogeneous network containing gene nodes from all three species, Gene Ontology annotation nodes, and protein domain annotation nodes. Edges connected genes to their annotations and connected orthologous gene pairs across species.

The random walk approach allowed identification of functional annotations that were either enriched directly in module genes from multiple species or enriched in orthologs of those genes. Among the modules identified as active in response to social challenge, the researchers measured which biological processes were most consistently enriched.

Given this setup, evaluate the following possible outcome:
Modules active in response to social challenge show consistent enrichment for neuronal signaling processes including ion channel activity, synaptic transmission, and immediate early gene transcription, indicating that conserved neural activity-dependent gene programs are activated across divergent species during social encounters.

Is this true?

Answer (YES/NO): NO